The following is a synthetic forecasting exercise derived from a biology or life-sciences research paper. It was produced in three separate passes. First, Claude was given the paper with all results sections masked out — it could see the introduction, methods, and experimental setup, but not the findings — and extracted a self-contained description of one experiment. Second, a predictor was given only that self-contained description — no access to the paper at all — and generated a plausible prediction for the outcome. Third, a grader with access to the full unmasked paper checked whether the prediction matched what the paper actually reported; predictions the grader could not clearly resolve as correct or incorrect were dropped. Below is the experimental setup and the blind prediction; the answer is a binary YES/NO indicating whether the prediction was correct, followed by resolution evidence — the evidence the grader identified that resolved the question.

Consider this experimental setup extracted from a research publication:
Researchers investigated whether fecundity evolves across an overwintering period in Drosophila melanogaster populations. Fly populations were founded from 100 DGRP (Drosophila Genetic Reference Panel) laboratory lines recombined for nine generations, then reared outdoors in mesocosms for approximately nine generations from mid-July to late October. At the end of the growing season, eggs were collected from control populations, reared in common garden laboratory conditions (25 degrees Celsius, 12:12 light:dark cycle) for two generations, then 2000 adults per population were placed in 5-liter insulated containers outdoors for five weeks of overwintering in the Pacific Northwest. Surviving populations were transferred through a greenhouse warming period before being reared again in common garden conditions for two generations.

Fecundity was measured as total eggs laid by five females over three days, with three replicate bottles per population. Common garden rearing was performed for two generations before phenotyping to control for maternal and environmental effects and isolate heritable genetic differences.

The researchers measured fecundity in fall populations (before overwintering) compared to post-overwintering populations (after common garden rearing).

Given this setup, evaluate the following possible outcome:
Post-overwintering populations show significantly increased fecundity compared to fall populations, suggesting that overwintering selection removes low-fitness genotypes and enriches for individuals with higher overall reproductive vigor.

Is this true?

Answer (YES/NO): YES